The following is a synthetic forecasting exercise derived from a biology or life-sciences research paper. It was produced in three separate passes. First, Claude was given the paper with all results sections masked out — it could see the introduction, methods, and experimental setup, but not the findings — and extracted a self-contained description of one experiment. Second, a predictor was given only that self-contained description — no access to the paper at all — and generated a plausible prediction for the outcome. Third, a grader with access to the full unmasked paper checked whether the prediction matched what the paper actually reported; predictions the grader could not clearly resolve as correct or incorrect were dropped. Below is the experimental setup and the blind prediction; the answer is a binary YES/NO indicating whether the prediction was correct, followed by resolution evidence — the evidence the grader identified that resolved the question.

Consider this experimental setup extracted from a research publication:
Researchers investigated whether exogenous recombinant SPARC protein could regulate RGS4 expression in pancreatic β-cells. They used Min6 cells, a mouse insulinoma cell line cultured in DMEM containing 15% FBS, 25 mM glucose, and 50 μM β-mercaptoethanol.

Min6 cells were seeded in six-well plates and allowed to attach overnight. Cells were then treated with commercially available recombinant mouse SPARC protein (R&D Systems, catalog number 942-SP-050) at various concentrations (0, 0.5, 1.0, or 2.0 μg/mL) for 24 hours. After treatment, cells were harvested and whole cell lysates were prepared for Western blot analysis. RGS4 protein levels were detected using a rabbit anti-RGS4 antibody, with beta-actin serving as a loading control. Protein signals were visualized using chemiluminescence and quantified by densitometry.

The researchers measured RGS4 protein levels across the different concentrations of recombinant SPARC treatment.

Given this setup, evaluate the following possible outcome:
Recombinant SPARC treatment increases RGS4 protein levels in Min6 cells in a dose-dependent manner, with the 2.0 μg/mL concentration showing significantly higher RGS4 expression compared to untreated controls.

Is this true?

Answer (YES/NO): NO